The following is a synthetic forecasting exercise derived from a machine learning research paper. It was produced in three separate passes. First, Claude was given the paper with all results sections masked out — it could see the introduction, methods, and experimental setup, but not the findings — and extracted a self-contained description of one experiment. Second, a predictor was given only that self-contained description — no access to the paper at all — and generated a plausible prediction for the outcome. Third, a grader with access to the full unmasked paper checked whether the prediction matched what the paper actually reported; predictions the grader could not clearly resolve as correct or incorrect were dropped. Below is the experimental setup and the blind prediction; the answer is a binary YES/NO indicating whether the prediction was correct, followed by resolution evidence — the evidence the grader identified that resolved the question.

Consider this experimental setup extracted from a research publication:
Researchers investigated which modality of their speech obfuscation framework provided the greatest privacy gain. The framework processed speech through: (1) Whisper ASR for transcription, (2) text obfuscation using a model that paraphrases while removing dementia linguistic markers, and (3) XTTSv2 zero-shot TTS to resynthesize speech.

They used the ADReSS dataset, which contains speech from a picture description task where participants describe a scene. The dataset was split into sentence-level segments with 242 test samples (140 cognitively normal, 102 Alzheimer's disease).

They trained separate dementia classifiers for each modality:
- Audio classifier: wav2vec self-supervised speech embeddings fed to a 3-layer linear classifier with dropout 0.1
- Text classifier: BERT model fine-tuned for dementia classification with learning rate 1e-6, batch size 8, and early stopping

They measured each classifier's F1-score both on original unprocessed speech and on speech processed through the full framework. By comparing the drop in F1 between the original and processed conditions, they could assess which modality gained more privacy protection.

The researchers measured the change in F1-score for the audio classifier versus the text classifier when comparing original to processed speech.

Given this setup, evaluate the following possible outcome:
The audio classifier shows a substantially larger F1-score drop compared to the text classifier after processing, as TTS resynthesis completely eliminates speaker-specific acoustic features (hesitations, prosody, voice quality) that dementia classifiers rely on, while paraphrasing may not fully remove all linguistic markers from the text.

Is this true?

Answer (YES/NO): NO